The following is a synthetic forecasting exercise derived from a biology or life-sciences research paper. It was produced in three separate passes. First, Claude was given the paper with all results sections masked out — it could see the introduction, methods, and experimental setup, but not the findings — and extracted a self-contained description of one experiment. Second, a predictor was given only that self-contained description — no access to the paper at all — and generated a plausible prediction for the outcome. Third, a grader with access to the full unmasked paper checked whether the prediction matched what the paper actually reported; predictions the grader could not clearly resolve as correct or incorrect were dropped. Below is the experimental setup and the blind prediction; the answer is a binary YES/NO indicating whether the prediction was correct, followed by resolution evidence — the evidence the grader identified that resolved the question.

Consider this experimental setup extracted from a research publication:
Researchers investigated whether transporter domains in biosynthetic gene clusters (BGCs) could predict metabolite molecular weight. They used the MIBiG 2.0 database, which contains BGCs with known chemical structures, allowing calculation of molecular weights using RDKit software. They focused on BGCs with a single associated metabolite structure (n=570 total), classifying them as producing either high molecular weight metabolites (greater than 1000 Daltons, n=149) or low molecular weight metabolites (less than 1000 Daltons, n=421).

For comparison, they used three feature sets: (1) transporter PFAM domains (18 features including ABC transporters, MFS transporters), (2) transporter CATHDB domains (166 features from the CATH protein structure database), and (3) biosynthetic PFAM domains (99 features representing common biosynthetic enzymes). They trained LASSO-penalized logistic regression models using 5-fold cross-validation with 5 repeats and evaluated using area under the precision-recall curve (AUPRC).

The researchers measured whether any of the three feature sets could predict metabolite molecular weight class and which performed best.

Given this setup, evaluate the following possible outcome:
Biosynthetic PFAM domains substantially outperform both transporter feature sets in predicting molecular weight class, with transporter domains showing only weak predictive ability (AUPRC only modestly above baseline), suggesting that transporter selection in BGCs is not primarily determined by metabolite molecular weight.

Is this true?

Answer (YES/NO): NO